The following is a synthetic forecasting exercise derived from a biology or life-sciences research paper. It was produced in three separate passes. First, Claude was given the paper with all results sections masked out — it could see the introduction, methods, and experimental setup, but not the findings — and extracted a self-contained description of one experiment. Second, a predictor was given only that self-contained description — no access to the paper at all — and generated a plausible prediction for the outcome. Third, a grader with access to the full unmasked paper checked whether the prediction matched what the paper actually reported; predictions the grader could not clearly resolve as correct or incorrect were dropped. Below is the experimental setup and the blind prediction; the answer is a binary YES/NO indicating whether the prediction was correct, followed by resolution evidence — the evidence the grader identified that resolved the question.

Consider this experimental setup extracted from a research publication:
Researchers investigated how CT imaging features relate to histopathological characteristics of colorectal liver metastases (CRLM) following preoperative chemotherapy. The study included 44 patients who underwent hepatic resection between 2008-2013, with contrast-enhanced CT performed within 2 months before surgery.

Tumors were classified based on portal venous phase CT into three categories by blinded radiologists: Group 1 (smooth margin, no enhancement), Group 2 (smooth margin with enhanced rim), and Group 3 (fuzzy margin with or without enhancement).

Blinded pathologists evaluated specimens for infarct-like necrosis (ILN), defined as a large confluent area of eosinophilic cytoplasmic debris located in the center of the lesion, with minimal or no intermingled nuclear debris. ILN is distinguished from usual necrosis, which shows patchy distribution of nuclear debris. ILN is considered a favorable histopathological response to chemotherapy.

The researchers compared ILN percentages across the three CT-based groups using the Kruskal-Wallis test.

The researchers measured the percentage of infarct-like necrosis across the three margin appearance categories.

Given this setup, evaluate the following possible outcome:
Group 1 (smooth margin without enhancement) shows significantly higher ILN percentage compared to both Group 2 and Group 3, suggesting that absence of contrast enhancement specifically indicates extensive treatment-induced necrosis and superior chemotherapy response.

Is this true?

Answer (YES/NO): NO